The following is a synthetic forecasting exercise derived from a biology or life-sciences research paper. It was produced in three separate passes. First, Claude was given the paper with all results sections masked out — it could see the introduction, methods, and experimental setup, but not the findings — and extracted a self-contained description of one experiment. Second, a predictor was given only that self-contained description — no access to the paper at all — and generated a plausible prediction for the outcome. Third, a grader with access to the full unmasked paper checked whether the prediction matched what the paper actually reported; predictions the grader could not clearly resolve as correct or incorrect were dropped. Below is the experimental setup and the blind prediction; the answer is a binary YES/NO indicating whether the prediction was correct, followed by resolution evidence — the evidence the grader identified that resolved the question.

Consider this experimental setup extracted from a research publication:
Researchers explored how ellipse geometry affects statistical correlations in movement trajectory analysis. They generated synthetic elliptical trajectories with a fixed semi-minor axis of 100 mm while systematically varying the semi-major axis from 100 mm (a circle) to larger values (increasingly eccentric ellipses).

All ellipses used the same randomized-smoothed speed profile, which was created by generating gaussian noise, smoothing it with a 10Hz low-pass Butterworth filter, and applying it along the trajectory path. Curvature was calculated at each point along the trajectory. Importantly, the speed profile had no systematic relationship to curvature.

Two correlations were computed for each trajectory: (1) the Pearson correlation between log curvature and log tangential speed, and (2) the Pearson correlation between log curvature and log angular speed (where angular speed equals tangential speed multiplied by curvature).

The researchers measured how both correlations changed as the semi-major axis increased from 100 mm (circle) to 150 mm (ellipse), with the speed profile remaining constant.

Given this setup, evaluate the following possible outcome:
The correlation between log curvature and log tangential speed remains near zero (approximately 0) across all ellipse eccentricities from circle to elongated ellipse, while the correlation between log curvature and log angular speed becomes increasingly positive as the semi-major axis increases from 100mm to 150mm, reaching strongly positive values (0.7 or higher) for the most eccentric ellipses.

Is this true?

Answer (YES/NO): YES